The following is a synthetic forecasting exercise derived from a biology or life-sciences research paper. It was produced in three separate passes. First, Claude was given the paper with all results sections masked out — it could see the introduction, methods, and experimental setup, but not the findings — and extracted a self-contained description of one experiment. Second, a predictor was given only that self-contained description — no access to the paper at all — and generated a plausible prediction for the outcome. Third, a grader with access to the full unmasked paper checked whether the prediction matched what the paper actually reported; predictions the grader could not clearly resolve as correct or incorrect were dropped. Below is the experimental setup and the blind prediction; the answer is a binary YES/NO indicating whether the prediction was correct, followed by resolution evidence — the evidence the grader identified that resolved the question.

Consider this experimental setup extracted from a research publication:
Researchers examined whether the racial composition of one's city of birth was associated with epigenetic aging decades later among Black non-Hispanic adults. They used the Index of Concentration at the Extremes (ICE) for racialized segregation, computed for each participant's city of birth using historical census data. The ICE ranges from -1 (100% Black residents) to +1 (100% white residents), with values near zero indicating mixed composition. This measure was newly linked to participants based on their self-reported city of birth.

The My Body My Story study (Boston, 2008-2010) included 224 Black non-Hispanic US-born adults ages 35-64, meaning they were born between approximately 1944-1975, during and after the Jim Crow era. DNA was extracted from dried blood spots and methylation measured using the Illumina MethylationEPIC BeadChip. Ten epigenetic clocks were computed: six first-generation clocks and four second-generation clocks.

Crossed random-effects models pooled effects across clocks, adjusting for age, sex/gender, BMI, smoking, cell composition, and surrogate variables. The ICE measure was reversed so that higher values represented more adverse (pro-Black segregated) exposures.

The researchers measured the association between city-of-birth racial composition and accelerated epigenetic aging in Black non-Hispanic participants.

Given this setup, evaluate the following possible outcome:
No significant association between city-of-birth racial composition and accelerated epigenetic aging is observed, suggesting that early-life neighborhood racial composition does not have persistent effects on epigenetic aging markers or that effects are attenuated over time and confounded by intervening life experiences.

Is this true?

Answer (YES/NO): YES